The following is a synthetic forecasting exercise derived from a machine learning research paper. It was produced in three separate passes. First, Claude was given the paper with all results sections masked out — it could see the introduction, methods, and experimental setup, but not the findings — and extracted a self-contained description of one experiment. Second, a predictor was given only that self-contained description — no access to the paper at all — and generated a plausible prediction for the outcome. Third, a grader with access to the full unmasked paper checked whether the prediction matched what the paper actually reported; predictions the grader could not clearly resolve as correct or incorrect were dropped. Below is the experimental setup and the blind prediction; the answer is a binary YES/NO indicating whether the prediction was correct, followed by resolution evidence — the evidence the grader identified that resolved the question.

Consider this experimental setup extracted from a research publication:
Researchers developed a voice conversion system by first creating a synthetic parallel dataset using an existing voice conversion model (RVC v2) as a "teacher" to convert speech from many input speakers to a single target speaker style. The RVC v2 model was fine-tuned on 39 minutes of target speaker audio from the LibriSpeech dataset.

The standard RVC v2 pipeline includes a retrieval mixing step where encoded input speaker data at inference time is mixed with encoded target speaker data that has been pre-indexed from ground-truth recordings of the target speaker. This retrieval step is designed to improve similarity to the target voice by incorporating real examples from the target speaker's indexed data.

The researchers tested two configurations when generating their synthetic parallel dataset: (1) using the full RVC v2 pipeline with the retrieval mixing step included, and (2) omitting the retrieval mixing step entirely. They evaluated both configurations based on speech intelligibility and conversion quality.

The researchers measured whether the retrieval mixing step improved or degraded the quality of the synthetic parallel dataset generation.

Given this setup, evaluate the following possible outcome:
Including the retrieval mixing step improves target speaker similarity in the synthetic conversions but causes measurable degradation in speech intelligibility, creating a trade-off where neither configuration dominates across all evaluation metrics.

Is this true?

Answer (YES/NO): NO